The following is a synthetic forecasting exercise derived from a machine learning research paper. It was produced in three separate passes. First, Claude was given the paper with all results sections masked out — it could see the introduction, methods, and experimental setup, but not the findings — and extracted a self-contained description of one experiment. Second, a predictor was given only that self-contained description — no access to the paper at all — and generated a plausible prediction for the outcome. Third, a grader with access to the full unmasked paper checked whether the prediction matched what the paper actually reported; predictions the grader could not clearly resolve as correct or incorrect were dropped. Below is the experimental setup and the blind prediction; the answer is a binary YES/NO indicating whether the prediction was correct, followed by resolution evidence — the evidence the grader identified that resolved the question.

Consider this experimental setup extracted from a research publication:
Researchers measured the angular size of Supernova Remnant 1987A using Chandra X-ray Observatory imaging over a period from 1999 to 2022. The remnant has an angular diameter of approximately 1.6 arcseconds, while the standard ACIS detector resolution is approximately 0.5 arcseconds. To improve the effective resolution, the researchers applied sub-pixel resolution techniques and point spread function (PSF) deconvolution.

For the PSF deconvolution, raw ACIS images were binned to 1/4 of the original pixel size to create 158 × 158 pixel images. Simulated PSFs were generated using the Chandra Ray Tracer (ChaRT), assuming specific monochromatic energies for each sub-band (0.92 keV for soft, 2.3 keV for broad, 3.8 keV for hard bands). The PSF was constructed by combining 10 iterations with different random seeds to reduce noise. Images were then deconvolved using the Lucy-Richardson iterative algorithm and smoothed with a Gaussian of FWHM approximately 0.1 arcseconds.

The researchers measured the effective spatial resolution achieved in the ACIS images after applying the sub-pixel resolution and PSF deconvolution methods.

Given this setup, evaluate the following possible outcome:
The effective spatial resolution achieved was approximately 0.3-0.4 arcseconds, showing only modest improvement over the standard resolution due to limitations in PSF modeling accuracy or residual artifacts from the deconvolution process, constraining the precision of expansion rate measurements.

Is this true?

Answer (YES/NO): NO